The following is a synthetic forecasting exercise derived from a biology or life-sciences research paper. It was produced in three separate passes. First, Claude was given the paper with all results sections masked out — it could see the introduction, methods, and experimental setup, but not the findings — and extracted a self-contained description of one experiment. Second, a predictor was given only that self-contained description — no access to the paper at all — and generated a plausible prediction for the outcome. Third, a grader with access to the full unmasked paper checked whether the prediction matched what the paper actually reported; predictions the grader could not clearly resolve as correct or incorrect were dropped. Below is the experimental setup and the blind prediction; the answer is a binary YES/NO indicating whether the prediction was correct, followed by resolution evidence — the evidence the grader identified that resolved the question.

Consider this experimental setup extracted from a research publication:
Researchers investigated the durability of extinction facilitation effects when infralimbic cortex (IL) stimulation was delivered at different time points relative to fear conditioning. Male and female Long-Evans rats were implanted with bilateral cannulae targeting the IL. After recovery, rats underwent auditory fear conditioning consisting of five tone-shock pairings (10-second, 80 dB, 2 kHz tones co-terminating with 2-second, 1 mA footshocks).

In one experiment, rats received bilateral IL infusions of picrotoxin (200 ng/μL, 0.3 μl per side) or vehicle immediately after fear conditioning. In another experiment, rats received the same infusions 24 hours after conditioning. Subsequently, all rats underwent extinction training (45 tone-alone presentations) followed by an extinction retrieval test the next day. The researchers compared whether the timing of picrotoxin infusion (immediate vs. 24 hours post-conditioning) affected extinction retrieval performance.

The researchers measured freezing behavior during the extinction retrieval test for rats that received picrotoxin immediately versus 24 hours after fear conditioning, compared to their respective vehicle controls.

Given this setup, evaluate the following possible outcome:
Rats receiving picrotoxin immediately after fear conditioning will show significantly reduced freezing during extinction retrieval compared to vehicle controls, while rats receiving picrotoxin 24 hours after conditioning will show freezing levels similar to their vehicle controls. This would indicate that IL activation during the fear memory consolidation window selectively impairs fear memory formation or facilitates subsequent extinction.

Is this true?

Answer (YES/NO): NO